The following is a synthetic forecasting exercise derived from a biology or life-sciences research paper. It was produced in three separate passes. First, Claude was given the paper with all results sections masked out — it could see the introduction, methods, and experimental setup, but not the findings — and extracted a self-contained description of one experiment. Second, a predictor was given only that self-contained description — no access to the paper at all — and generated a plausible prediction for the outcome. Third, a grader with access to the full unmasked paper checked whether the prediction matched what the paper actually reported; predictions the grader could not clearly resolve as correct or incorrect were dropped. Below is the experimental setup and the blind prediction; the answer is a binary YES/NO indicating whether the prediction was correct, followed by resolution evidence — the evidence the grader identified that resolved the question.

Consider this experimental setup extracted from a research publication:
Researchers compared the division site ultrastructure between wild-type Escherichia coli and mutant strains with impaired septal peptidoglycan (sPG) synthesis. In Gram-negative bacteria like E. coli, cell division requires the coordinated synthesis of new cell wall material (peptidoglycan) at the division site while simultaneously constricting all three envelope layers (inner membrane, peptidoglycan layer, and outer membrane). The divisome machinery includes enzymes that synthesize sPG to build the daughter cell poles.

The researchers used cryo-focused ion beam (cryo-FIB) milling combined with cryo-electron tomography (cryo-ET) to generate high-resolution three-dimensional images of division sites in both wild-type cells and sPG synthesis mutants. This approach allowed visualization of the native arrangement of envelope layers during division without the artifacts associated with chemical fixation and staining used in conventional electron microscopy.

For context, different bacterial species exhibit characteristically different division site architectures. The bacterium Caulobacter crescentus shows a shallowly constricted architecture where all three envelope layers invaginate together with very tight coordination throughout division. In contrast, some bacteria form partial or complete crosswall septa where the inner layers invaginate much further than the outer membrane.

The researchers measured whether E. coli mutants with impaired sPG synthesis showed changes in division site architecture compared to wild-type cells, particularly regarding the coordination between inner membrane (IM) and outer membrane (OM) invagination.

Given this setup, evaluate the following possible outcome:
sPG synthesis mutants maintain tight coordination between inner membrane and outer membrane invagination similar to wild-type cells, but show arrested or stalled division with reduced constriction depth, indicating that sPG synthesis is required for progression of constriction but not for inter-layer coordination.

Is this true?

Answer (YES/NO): NO